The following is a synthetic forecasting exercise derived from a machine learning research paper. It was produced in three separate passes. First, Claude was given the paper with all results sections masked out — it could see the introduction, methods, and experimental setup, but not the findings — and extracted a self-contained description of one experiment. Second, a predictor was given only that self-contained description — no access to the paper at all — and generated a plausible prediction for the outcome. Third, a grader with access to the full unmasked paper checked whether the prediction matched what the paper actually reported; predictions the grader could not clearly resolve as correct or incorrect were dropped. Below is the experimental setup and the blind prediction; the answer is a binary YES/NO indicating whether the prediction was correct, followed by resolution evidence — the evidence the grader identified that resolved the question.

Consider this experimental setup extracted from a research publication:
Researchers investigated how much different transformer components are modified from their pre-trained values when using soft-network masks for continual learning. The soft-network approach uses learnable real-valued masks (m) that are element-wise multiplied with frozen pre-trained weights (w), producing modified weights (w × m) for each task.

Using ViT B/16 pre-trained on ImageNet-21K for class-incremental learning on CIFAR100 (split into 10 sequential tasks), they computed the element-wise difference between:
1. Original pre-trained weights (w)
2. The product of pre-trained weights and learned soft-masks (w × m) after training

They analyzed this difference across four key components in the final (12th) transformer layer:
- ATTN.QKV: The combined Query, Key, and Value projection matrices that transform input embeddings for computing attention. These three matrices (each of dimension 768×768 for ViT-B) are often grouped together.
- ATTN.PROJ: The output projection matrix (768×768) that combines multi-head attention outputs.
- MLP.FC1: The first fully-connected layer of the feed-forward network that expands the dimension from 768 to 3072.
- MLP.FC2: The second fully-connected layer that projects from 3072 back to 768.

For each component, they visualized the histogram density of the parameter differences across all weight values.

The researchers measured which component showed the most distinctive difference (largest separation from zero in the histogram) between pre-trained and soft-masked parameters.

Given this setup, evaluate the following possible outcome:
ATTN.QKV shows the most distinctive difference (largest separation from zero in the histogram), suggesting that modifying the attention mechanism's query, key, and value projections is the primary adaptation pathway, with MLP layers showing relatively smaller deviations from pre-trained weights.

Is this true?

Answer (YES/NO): YES